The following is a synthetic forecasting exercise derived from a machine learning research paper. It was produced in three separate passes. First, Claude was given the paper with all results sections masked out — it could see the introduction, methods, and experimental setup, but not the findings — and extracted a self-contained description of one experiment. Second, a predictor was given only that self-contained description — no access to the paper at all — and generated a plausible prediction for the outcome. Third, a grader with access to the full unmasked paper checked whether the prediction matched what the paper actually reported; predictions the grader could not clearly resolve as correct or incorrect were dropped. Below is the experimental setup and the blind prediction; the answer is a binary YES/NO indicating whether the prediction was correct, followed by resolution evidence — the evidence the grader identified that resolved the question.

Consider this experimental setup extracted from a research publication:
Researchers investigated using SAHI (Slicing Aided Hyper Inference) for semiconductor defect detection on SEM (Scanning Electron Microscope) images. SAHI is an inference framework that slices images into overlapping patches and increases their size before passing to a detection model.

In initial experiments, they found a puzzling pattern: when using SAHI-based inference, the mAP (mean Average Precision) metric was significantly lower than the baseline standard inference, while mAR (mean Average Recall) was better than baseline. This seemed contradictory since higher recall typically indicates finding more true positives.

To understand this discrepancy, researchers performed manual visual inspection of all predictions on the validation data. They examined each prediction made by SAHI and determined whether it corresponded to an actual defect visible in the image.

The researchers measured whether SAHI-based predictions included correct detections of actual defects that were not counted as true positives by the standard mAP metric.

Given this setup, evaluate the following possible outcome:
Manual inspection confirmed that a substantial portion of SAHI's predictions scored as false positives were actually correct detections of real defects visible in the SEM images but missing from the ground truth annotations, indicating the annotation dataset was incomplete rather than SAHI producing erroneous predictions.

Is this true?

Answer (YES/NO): YES